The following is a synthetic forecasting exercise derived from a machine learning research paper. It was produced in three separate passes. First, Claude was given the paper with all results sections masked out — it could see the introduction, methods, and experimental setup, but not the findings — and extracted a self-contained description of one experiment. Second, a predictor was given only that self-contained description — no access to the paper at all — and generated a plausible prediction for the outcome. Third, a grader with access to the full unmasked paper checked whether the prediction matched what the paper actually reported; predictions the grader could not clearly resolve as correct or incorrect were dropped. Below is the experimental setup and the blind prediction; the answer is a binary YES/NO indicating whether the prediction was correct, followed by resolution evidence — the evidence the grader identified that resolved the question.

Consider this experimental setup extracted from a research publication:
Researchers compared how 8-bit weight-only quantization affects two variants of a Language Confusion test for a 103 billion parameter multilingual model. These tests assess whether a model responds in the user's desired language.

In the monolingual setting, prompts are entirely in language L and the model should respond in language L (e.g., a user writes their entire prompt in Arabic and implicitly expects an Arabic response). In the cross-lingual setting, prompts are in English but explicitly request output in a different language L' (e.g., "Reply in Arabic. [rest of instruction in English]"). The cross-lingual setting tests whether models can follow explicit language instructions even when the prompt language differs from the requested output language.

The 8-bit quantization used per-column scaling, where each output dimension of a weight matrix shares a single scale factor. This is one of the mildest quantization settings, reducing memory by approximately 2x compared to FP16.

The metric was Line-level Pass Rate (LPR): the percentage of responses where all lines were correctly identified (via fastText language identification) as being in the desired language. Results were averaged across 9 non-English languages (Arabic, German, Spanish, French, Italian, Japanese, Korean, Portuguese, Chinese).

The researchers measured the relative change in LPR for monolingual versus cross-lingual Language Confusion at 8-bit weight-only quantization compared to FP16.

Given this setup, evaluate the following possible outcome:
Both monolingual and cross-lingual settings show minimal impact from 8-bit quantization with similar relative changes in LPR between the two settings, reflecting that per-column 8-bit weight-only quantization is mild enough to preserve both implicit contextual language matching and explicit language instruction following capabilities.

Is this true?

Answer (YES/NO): YES